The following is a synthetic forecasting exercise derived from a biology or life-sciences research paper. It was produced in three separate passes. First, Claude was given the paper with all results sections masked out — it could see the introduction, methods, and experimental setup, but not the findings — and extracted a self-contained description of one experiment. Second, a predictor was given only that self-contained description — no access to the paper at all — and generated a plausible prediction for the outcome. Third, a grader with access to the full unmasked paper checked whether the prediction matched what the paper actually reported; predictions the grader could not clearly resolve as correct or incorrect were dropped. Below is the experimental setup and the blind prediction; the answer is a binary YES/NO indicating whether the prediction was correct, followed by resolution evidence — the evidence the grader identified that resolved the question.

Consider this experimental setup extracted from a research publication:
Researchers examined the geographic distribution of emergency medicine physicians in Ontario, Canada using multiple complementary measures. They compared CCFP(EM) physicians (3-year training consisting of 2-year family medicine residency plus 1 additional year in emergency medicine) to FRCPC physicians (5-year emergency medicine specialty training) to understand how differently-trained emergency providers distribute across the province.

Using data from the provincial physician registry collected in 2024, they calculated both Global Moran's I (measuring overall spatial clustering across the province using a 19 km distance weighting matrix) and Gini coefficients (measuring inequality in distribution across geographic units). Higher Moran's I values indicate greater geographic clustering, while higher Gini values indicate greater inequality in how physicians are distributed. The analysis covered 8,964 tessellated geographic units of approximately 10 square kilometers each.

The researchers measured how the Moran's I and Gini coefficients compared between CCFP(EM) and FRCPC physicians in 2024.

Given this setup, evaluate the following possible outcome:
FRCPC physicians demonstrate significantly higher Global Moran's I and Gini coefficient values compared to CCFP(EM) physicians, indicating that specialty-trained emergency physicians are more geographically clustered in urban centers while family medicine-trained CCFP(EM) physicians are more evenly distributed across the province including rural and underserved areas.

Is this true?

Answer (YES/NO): NO